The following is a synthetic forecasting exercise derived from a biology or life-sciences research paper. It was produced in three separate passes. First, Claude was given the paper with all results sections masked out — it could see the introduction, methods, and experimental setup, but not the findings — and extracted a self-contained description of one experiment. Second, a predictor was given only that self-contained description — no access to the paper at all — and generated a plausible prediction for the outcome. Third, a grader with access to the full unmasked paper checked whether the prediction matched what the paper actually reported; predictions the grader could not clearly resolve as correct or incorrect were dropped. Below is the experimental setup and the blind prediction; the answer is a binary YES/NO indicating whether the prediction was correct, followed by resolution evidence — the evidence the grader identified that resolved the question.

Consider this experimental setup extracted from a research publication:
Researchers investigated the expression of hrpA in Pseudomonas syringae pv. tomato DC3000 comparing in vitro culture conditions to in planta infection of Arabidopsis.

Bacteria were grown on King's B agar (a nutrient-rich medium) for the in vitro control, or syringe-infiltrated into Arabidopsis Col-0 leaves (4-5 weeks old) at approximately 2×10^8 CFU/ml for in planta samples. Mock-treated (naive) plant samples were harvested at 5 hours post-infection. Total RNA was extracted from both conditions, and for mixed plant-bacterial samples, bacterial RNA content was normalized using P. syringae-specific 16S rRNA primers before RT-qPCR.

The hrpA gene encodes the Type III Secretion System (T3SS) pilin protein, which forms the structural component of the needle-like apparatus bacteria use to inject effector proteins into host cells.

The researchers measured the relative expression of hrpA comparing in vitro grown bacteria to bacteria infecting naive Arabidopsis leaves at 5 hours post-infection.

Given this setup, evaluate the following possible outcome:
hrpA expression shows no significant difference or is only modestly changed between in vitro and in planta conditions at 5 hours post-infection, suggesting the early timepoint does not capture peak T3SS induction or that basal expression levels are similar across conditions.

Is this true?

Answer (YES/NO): NO